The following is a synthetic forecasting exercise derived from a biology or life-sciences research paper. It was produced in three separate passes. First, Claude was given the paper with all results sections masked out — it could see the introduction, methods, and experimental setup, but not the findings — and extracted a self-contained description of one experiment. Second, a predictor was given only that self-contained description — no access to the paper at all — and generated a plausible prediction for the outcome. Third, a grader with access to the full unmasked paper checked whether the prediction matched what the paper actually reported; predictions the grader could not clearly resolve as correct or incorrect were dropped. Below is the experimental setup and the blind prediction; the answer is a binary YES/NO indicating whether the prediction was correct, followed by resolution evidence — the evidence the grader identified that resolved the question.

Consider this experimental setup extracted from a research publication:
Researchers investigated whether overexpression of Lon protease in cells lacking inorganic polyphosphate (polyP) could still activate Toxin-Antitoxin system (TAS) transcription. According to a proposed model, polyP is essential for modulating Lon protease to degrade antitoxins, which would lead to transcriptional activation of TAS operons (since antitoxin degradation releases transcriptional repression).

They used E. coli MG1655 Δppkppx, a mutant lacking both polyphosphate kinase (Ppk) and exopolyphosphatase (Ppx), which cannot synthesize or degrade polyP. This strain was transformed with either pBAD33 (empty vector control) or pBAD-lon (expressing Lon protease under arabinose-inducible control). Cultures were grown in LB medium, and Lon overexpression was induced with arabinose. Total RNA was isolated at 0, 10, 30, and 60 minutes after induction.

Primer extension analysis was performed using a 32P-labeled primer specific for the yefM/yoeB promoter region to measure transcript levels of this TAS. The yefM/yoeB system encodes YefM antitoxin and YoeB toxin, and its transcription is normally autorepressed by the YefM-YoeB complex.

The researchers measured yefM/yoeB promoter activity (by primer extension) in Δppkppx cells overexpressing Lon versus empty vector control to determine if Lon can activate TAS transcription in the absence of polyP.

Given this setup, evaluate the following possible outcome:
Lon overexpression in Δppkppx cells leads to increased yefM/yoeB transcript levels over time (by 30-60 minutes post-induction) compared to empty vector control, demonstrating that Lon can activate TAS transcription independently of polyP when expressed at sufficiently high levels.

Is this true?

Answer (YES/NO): YES